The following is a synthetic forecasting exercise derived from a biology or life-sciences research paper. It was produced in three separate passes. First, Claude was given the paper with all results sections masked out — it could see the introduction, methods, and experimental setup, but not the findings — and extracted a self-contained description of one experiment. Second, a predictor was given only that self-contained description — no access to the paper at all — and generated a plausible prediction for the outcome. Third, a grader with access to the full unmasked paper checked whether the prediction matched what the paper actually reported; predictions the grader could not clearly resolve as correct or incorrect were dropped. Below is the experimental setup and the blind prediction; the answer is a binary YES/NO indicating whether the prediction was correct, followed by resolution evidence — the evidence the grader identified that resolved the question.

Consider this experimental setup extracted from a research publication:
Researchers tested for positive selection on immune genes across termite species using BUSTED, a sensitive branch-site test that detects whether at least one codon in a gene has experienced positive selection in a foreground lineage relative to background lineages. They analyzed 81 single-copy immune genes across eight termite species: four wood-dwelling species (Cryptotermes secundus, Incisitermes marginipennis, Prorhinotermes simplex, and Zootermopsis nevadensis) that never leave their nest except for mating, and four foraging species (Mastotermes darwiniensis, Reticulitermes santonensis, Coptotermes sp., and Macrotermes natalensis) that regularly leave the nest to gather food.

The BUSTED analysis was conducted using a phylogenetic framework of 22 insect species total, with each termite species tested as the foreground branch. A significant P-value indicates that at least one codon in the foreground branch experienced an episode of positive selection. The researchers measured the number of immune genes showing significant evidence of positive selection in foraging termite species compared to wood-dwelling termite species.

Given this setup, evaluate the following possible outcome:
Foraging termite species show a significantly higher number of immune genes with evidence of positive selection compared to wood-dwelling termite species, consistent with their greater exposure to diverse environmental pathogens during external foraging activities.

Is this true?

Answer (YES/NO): NO